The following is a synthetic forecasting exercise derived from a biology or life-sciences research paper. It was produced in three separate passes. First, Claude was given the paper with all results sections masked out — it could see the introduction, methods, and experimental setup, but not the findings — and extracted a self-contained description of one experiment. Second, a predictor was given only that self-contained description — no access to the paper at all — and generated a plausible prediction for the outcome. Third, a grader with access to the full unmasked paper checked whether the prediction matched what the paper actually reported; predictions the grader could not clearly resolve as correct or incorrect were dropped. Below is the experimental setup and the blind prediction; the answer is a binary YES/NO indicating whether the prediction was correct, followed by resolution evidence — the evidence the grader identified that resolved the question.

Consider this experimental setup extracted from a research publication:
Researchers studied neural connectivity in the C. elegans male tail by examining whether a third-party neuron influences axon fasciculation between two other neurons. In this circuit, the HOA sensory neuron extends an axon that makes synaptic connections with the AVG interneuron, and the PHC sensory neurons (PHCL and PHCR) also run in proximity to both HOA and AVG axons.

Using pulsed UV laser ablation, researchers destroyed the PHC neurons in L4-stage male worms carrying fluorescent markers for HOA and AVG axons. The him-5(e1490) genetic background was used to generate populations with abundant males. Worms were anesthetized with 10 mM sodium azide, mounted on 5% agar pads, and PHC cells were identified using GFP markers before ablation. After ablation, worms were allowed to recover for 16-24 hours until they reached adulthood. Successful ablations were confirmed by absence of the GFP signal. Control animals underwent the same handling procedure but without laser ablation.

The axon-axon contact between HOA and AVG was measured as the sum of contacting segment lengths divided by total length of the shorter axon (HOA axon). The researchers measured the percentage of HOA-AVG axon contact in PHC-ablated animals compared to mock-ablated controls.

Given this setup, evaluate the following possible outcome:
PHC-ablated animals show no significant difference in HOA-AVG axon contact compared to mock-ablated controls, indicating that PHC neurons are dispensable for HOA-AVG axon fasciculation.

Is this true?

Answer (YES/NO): NO